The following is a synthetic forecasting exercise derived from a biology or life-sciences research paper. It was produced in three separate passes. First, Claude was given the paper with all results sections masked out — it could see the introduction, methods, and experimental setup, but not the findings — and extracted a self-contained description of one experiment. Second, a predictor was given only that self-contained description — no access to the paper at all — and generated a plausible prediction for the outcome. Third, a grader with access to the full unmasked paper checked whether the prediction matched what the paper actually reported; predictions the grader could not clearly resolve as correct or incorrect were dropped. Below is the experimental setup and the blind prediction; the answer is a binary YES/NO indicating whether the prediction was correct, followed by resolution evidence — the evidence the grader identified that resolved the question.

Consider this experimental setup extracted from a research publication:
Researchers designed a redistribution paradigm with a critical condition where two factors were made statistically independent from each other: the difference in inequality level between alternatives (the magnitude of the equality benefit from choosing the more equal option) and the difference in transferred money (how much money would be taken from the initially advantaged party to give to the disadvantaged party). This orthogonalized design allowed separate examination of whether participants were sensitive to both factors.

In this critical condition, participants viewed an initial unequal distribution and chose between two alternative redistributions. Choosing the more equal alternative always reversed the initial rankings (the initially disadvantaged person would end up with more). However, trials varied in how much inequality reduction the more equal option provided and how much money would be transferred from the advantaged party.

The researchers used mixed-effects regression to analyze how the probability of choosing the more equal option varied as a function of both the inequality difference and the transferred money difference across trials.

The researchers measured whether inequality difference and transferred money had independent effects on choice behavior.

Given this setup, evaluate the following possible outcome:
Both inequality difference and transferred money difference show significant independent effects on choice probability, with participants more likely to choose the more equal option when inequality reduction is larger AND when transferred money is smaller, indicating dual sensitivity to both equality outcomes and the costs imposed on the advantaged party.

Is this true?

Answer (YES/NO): YES